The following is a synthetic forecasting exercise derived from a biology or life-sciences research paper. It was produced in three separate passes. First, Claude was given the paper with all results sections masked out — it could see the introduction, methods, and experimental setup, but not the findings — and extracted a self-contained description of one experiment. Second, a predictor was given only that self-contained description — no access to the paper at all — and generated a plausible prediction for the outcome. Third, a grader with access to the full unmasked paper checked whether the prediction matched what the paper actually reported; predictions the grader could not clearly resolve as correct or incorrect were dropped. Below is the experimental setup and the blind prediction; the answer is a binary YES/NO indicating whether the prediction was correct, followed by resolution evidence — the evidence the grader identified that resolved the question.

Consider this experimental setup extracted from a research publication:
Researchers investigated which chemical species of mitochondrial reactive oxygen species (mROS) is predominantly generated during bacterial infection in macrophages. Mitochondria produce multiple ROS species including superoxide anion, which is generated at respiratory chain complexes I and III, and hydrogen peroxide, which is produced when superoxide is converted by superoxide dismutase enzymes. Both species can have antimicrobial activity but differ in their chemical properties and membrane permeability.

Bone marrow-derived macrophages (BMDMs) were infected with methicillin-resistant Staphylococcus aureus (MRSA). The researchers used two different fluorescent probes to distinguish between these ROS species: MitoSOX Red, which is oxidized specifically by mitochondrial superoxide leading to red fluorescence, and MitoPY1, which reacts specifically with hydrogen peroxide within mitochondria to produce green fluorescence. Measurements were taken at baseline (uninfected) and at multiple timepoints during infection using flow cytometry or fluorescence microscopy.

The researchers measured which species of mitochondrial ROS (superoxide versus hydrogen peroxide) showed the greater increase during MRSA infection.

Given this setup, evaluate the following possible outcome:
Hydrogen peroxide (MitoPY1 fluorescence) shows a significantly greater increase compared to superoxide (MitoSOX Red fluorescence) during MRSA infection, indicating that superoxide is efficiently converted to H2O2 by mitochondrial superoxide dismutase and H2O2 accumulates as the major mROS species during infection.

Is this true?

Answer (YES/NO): YES